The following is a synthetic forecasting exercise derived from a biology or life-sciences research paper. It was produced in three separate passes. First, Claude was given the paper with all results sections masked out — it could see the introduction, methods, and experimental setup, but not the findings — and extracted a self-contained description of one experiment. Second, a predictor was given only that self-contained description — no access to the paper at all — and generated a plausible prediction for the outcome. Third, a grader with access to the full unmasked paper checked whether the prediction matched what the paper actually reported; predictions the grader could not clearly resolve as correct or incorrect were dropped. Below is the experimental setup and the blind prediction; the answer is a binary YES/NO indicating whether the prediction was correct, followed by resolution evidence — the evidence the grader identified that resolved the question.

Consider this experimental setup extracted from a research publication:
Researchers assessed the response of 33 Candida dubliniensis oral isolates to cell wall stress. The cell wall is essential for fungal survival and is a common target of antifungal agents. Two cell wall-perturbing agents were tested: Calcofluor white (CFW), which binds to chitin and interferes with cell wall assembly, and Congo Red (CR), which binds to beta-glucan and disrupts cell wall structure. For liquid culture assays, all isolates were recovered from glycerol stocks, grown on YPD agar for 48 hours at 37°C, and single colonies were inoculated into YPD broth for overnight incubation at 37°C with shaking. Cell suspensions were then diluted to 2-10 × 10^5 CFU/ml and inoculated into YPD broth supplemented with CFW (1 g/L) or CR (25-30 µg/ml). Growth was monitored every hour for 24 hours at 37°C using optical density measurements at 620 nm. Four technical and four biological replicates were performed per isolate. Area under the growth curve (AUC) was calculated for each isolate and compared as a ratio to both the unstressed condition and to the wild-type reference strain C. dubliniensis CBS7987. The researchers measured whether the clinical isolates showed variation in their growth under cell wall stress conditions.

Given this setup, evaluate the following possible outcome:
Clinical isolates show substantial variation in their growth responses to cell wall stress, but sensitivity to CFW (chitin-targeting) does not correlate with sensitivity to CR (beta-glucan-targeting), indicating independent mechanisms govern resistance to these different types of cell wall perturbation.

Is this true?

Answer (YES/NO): YES